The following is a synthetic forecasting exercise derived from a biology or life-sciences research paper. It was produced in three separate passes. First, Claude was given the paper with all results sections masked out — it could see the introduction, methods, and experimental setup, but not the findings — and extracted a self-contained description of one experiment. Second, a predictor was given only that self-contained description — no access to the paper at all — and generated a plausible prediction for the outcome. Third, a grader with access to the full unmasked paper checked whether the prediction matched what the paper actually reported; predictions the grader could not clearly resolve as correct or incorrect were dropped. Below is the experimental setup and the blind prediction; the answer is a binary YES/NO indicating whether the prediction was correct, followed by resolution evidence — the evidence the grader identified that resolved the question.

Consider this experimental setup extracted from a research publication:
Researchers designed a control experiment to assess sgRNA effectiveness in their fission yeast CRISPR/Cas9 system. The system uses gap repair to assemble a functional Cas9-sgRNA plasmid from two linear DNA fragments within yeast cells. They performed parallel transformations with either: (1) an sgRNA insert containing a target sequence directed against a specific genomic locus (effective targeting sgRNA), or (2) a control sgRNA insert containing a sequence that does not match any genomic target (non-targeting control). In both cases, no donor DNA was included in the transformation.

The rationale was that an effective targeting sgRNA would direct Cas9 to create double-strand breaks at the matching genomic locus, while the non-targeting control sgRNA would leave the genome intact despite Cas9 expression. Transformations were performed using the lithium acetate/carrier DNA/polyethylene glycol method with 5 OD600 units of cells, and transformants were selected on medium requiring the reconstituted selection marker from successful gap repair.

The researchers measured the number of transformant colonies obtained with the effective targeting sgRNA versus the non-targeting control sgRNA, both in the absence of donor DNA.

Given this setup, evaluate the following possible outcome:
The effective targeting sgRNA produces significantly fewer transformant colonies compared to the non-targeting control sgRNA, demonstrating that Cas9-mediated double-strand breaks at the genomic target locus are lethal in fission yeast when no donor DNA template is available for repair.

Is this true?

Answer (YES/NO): YES